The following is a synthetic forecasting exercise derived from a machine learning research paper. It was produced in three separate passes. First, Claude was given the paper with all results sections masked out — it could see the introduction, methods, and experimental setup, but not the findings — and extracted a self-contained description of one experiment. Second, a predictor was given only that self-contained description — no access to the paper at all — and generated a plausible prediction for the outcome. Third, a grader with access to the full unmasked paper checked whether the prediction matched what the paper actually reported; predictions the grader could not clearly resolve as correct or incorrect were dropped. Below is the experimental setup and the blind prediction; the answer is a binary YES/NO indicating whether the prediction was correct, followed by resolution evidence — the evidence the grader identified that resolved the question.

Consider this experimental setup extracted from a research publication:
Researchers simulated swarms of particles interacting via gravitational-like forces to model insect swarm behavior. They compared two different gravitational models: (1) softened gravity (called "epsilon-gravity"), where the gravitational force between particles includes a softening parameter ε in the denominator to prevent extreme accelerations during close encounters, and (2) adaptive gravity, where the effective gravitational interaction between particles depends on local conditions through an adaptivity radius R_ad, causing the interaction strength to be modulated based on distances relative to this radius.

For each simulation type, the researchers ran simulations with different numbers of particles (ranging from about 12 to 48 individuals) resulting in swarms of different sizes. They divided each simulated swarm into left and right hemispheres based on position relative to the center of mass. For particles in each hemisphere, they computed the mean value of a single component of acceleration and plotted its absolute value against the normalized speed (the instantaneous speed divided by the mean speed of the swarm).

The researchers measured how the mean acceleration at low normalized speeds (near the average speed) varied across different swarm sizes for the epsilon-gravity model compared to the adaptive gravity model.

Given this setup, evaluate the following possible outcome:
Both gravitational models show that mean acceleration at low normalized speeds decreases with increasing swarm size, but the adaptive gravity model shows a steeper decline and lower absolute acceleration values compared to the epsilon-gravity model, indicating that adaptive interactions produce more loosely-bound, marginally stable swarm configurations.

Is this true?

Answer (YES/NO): NO